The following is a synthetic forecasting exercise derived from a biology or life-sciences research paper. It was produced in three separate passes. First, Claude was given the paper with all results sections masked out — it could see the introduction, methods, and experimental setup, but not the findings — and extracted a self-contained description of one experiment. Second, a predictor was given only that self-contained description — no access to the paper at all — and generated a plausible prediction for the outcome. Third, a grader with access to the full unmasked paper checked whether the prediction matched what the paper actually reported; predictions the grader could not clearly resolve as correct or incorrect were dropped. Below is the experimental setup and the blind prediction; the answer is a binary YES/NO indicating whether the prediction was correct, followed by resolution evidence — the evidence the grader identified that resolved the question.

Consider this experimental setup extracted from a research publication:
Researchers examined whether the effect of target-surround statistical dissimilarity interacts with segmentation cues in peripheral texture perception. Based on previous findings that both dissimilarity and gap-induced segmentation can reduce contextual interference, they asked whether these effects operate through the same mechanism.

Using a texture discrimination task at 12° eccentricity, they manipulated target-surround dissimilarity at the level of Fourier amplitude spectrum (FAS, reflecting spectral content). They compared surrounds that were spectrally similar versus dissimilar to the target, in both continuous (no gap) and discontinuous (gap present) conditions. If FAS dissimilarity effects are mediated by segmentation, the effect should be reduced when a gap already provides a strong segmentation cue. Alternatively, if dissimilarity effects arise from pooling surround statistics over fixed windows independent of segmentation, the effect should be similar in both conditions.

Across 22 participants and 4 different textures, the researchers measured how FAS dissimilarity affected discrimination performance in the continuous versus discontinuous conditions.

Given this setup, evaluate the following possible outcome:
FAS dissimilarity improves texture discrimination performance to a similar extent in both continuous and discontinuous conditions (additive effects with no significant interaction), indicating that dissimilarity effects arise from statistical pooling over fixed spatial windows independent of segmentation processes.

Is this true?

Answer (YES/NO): NO